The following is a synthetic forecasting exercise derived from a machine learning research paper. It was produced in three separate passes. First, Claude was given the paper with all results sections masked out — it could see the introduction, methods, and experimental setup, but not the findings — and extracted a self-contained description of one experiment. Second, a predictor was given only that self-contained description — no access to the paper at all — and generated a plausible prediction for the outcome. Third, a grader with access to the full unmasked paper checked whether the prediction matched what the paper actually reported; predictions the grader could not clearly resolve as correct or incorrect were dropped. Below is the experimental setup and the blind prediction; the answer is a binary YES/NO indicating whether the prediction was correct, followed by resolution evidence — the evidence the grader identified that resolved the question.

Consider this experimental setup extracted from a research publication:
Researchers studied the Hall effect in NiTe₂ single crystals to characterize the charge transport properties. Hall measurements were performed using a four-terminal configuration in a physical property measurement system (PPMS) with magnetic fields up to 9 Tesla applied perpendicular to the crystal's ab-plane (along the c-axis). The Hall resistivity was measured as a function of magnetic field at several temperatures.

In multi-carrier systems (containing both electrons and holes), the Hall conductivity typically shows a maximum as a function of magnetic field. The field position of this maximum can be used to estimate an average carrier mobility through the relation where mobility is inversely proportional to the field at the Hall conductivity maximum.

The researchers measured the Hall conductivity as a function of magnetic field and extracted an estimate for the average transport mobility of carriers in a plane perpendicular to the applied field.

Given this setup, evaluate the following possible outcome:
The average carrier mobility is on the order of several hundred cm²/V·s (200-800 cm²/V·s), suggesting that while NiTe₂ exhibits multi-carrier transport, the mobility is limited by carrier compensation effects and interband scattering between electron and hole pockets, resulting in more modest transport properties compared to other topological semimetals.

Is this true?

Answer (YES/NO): NO